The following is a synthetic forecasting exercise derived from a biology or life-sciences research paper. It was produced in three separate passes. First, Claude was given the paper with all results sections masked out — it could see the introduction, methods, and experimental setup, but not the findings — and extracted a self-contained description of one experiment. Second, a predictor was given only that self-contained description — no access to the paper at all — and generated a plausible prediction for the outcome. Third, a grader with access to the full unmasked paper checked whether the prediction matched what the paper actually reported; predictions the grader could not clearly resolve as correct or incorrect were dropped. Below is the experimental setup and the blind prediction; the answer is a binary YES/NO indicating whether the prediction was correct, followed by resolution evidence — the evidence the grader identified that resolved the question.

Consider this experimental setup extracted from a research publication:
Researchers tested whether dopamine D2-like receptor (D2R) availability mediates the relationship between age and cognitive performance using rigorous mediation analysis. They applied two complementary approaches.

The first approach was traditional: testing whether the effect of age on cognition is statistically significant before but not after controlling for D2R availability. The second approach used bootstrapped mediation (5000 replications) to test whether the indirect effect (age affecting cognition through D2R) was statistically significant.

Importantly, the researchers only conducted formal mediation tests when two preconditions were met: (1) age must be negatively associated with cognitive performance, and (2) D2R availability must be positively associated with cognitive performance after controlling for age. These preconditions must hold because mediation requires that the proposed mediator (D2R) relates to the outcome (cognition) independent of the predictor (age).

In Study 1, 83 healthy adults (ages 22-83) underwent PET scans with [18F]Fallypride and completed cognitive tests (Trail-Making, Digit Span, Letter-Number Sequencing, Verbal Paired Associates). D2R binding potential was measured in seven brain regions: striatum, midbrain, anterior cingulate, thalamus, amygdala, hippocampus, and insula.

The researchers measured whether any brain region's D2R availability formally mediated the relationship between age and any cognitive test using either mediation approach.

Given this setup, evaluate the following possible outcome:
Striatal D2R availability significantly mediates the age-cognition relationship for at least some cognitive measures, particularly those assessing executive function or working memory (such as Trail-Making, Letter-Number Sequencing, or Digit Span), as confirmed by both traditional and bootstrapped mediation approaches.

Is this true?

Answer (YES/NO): NO